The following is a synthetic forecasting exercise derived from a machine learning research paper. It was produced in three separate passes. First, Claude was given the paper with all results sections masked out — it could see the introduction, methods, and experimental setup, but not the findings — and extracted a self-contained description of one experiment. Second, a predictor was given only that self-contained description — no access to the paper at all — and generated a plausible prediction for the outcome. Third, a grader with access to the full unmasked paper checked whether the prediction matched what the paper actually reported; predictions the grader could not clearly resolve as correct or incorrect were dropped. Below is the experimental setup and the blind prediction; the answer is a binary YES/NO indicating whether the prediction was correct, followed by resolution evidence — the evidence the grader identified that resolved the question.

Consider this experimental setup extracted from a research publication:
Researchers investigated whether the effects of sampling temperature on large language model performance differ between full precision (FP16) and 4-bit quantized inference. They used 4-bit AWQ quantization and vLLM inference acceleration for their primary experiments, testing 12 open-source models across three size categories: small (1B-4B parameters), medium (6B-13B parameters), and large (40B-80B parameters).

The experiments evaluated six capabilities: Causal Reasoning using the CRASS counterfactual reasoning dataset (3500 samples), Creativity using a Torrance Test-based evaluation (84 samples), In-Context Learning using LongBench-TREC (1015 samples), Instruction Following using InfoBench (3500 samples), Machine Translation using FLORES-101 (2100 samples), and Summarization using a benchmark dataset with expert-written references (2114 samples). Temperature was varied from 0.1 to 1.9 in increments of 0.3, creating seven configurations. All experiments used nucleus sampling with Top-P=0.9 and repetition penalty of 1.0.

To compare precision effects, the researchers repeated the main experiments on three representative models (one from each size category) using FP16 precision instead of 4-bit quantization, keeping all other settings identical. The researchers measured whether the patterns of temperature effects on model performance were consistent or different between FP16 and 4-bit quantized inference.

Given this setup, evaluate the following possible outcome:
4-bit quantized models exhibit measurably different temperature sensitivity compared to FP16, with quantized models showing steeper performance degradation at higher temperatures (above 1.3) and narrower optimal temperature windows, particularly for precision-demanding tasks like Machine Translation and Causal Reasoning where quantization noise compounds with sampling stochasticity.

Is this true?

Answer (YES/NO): NO